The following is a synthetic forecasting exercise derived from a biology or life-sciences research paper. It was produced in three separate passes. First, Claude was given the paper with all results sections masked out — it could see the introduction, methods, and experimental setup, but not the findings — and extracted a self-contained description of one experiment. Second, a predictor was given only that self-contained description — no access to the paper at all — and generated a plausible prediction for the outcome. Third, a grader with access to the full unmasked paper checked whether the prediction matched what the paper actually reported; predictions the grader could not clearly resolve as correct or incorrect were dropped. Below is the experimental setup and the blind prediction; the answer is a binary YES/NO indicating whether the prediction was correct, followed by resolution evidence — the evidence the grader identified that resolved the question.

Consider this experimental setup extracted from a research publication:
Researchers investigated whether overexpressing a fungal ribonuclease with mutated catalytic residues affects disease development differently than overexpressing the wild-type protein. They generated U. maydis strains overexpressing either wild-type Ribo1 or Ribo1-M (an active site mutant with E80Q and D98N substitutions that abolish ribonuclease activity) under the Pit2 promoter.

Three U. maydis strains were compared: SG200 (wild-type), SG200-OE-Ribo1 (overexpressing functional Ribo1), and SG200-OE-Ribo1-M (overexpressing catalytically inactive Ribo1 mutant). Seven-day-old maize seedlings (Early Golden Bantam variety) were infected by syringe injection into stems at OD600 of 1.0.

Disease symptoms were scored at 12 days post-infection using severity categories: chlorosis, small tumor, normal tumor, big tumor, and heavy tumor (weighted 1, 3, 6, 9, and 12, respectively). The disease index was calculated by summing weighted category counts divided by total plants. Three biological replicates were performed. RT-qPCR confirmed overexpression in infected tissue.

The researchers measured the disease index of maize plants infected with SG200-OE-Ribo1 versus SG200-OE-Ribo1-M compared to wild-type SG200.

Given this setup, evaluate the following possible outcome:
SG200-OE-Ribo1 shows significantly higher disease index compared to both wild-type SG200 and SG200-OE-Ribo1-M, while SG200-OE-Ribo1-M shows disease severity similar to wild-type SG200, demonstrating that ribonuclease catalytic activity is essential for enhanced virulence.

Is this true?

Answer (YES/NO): NO